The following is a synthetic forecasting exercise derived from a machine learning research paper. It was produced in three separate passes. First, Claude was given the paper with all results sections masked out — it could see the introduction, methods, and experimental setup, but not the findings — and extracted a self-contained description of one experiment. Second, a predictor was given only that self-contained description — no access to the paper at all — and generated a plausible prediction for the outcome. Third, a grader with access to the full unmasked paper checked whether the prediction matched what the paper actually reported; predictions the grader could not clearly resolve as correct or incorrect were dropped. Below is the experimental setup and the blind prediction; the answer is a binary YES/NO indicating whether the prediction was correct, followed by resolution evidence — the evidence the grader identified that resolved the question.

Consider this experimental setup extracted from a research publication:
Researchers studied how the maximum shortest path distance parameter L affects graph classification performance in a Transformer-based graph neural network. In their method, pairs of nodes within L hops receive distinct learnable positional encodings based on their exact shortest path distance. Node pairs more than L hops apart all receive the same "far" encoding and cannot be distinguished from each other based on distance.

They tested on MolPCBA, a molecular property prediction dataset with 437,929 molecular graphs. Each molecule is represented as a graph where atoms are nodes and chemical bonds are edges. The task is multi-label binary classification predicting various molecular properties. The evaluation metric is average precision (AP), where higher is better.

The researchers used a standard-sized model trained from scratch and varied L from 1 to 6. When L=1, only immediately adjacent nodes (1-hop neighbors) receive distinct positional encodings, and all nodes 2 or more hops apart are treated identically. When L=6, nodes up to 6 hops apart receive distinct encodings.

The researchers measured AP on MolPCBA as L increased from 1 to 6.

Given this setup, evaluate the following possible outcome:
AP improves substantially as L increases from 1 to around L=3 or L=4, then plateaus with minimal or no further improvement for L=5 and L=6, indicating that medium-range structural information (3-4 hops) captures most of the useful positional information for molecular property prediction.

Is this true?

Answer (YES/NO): YES